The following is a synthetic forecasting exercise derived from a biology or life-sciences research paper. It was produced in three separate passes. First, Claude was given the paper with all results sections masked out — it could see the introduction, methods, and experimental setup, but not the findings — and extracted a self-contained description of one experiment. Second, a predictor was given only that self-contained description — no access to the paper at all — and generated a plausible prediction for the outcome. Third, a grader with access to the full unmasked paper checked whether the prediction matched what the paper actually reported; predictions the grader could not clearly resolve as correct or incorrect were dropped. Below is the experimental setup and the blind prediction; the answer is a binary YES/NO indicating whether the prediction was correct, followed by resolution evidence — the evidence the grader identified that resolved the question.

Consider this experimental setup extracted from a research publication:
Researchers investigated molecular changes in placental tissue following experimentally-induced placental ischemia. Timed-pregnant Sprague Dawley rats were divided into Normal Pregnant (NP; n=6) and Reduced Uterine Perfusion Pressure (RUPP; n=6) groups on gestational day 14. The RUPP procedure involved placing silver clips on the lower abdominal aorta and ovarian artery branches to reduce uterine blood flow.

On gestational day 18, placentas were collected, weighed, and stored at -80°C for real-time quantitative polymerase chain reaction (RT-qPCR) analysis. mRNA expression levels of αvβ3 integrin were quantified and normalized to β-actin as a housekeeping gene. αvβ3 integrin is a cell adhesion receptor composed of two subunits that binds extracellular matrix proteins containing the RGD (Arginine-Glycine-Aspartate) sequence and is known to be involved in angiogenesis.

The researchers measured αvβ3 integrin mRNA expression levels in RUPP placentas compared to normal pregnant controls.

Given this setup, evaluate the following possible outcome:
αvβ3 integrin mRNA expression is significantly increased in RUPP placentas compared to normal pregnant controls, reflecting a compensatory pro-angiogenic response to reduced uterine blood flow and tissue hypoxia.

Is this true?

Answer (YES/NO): NO